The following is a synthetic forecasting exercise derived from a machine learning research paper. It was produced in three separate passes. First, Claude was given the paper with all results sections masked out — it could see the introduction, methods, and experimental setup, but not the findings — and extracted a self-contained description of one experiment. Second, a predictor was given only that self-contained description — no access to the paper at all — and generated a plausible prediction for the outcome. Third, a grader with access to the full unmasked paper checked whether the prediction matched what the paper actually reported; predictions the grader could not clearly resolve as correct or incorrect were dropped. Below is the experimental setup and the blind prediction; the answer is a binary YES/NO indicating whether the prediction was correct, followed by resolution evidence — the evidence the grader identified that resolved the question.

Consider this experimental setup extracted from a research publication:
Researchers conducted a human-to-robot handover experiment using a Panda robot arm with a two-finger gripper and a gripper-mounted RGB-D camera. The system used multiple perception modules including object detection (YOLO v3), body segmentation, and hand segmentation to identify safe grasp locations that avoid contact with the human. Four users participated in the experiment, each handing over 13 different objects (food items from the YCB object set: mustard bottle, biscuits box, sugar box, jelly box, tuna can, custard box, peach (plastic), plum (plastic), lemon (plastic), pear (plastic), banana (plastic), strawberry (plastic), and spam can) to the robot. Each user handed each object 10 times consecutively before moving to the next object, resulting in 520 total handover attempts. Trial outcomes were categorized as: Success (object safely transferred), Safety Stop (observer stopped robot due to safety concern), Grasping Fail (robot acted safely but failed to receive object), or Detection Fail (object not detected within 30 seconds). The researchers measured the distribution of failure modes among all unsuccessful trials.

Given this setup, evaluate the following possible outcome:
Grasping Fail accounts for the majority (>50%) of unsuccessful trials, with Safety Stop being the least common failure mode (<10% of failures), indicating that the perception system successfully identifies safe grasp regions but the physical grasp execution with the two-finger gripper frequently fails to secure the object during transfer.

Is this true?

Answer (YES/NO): NO